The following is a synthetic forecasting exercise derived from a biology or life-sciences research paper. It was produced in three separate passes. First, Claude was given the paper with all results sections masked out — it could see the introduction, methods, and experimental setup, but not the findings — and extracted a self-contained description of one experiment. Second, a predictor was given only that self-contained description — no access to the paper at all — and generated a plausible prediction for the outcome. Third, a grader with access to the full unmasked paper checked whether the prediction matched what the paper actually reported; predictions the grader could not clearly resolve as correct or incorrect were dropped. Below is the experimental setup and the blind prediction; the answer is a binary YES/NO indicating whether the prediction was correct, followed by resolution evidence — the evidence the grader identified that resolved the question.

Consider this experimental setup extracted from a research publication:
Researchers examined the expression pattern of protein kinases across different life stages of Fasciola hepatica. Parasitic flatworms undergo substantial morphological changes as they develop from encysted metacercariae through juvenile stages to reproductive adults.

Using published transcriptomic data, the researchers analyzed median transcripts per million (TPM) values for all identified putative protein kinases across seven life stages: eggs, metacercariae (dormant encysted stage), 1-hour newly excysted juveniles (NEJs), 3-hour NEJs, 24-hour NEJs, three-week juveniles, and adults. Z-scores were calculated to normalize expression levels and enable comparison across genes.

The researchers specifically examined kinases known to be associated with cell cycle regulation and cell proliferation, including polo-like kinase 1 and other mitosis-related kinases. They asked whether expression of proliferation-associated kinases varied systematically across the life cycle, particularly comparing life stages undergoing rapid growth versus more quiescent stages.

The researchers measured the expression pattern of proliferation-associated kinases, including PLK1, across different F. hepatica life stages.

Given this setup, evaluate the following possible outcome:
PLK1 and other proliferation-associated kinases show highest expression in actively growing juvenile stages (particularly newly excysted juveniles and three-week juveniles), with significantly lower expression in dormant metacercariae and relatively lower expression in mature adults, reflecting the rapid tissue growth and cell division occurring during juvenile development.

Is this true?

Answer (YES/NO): NO